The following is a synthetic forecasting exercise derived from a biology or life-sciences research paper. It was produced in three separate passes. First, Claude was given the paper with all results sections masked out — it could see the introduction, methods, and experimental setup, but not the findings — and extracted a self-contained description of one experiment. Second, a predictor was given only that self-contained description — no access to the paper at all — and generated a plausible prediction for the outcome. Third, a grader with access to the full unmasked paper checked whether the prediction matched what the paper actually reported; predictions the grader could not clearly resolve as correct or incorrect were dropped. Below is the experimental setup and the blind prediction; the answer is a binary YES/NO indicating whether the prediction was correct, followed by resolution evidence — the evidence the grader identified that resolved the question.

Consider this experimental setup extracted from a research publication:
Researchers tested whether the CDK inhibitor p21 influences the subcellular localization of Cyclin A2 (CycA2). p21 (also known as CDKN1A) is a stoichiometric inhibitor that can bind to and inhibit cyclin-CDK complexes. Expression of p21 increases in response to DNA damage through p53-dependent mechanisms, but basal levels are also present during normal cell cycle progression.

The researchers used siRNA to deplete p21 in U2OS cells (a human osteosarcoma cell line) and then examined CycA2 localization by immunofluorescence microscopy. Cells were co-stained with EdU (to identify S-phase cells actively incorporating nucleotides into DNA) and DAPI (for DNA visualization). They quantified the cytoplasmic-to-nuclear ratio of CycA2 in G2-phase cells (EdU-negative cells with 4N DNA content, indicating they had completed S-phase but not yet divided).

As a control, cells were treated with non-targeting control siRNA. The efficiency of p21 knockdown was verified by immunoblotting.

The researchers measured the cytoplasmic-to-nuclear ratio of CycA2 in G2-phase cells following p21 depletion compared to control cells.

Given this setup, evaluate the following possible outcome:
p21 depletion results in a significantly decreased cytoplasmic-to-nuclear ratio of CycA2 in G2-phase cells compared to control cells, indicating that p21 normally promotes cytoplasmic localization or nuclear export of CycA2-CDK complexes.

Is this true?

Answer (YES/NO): NO